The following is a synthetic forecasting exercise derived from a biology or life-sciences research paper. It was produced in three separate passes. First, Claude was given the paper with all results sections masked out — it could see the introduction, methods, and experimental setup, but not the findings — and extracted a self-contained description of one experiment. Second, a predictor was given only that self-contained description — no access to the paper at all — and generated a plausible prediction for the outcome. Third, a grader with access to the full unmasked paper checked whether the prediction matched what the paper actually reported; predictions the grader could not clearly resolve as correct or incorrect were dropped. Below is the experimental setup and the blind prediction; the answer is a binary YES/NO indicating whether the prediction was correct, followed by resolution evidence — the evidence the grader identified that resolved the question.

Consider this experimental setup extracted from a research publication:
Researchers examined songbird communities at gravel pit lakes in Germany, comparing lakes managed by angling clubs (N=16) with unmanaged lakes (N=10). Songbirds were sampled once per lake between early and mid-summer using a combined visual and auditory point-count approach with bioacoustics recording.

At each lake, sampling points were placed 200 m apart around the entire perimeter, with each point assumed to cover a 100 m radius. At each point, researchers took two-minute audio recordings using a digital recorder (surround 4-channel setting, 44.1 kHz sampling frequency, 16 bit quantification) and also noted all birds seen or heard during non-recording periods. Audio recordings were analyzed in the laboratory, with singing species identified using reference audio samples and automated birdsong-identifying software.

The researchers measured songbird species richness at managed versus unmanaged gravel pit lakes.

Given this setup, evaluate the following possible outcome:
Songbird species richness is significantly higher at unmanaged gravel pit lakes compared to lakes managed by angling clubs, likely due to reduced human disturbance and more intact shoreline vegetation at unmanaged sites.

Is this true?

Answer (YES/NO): NO